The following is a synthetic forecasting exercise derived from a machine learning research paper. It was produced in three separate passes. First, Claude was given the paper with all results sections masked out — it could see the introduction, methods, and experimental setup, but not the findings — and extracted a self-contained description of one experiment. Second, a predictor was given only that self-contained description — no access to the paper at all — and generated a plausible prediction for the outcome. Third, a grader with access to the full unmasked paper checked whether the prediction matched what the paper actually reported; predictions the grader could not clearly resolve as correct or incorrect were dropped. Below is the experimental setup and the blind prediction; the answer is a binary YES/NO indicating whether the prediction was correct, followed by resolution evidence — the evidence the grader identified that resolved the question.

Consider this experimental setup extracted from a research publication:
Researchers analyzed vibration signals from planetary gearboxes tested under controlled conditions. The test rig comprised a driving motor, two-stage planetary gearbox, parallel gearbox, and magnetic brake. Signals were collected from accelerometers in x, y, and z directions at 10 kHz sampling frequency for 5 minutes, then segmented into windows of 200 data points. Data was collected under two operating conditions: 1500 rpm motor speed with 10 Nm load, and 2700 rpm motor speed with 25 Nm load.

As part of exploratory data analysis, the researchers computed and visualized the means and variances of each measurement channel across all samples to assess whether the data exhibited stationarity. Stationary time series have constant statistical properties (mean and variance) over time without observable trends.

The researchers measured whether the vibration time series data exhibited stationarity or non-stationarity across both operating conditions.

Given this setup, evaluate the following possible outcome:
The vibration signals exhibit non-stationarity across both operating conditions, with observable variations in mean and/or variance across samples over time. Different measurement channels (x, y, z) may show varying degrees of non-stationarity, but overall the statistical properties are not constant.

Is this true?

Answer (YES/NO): NO